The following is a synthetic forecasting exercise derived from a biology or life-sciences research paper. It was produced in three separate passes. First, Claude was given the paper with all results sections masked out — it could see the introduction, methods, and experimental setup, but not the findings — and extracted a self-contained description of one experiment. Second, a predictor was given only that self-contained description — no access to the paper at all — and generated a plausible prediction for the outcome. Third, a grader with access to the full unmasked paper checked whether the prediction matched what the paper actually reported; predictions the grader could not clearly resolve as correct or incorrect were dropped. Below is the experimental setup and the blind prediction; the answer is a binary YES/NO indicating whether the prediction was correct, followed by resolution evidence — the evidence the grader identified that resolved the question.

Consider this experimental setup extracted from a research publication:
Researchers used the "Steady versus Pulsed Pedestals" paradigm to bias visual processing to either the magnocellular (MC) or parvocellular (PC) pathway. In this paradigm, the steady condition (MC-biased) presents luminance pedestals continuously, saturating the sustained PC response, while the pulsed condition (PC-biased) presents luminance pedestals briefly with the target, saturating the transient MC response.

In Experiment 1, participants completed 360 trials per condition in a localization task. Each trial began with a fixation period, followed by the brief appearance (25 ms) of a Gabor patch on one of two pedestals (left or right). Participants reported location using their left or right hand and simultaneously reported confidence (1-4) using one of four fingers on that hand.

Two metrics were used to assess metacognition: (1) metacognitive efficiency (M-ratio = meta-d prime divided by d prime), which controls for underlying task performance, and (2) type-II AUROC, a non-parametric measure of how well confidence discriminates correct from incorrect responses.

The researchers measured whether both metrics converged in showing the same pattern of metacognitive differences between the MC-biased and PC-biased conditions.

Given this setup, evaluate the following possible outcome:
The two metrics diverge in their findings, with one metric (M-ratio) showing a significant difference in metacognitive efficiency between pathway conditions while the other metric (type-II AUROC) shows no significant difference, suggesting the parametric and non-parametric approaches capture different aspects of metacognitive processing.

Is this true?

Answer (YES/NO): NO